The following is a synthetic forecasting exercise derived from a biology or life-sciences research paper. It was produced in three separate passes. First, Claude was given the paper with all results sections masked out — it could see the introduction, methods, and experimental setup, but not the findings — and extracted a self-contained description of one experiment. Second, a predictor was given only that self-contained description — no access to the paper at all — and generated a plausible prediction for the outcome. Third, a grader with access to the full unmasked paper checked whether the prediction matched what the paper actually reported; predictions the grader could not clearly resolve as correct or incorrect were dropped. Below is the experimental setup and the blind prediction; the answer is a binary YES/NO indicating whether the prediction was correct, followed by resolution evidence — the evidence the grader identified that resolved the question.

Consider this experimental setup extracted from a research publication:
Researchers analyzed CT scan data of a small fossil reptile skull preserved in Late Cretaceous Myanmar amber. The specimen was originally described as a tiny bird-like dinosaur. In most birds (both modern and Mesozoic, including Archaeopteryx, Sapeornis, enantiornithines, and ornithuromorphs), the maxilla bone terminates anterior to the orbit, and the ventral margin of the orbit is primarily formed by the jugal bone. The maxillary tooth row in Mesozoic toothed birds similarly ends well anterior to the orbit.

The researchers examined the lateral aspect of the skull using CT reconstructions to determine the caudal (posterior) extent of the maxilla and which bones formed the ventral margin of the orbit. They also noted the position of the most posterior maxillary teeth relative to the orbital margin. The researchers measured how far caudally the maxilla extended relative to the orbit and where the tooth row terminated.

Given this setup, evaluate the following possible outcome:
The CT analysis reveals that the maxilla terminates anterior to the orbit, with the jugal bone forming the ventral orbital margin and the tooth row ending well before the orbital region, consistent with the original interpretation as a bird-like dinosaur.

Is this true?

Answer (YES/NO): NO